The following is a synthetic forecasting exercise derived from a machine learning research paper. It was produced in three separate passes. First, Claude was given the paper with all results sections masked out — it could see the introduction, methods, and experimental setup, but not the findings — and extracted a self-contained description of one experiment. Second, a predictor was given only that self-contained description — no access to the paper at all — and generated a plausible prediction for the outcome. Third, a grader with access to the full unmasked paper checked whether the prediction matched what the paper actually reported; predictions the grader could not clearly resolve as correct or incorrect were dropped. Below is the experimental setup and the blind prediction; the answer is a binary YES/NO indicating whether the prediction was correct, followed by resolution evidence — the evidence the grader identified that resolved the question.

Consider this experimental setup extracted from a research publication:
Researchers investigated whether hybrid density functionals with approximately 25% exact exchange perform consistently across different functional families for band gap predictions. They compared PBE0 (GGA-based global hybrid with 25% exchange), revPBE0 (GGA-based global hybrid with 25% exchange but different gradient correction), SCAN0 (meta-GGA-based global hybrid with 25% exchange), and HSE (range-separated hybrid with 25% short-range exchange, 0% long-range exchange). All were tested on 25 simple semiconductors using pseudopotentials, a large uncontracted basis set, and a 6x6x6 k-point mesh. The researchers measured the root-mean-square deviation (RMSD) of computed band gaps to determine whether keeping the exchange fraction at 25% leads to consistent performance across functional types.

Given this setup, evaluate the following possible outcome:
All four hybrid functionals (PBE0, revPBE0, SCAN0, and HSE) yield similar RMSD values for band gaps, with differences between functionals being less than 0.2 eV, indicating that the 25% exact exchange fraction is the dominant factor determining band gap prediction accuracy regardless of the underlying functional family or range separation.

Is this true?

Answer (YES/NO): YES